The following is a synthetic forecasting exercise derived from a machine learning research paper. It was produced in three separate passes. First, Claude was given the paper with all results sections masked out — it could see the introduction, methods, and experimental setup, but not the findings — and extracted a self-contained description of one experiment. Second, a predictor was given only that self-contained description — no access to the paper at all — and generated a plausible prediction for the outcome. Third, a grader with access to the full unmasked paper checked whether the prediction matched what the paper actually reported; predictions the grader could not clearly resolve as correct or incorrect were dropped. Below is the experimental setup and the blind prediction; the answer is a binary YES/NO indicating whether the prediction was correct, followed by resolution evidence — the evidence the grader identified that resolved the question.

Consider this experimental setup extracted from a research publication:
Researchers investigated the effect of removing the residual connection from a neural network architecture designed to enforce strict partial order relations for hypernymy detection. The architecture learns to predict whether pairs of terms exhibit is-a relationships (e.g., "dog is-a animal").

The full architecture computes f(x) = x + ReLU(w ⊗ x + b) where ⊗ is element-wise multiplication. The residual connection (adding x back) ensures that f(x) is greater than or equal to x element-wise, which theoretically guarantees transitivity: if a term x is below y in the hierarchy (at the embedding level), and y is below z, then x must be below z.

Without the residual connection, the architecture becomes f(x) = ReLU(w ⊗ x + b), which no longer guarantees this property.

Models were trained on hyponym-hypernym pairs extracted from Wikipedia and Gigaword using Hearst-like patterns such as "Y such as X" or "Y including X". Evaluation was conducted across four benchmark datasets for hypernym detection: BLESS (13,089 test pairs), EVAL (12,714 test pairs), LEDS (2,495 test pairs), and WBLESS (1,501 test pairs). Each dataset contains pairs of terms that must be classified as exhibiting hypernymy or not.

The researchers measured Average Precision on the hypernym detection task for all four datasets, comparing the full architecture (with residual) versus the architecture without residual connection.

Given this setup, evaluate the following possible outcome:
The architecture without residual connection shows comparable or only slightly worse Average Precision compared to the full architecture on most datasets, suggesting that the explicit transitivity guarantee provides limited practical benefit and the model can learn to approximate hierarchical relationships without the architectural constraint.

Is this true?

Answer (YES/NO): NO